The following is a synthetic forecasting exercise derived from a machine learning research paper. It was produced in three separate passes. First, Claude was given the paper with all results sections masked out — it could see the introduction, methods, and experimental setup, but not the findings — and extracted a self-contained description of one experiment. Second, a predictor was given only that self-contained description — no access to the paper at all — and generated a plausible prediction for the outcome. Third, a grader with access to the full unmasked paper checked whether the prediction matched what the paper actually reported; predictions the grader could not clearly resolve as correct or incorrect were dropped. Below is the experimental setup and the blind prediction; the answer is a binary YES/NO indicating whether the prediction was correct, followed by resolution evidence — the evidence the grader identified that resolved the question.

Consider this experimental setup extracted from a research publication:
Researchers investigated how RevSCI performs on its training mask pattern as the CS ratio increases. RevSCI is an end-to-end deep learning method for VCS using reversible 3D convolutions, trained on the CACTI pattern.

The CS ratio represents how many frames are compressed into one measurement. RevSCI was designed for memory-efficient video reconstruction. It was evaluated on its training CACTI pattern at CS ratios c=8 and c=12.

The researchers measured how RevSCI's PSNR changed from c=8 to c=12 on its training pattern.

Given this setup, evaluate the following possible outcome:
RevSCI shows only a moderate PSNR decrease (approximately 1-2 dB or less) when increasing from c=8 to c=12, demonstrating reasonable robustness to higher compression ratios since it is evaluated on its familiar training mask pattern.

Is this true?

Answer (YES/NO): NO